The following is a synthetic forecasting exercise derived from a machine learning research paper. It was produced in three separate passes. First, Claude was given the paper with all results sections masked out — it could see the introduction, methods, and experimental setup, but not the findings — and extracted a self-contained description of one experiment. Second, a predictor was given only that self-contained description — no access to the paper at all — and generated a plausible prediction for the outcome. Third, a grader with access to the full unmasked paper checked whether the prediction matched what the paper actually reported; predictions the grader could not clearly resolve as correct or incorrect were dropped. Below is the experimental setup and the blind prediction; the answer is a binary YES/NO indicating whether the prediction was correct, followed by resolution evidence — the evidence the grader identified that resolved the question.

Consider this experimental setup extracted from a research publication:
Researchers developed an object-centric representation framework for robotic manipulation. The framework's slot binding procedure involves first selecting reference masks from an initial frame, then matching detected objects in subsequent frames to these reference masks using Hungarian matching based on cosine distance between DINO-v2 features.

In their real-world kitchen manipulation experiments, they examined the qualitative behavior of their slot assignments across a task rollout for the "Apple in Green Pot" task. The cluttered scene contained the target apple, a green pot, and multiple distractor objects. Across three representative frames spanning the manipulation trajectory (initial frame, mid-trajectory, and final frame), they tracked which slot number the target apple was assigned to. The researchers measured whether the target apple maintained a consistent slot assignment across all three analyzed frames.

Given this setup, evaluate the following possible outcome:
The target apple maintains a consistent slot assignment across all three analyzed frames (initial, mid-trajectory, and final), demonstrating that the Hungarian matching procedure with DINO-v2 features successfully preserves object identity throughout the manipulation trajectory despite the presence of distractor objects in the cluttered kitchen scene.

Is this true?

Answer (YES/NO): YES